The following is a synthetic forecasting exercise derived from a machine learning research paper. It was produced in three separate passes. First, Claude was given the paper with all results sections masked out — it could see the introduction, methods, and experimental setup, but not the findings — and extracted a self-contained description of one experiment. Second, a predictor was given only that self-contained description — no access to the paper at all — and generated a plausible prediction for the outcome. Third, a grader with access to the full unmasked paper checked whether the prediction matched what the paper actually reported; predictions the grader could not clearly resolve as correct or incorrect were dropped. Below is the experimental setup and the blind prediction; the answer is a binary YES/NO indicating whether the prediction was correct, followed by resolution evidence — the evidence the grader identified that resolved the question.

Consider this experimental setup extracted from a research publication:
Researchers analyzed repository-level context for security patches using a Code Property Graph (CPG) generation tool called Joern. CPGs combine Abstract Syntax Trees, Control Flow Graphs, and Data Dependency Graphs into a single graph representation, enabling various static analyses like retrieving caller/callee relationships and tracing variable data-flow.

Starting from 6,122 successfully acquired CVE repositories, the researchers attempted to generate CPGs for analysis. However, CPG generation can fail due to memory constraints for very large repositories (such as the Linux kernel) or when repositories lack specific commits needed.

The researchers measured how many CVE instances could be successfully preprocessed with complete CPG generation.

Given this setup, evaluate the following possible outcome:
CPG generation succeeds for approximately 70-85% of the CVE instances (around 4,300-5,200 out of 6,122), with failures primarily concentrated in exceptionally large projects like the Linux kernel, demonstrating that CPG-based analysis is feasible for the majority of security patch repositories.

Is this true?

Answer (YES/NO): NO